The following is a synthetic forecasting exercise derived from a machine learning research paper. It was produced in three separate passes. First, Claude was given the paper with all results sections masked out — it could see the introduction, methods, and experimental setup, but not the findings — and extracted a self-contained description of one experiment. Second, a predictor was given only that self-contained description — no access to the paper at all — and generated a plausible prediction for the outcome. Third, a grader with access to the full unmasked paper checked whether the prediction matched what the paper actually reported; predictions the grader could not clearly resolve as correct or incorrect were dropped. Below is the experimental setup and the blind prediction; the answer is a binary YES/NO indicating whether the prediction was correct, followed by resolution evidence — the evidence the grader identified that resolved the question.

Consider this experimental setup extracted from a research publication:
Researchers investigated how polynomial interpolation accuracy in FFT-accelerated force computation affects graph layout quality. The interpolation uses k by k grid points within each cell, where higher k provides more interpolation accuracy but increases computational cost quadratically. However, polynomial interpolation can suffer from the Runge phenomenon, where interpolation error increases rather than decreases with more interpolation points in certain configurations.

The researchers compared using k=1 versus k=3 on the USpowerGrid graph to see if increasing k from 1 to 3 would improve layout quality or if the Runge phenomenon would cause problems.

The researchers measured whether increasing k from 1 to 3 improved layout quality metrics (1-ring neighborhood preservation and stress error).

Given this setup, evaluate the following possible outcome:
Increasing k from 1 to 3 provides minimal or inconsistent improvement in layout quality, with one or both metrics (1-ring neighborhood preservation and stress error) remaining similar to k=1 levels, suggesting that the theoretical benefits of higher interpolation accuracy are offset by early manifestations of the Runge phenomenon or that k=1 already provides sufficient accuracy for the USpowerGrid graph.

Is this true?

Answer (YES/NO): NO